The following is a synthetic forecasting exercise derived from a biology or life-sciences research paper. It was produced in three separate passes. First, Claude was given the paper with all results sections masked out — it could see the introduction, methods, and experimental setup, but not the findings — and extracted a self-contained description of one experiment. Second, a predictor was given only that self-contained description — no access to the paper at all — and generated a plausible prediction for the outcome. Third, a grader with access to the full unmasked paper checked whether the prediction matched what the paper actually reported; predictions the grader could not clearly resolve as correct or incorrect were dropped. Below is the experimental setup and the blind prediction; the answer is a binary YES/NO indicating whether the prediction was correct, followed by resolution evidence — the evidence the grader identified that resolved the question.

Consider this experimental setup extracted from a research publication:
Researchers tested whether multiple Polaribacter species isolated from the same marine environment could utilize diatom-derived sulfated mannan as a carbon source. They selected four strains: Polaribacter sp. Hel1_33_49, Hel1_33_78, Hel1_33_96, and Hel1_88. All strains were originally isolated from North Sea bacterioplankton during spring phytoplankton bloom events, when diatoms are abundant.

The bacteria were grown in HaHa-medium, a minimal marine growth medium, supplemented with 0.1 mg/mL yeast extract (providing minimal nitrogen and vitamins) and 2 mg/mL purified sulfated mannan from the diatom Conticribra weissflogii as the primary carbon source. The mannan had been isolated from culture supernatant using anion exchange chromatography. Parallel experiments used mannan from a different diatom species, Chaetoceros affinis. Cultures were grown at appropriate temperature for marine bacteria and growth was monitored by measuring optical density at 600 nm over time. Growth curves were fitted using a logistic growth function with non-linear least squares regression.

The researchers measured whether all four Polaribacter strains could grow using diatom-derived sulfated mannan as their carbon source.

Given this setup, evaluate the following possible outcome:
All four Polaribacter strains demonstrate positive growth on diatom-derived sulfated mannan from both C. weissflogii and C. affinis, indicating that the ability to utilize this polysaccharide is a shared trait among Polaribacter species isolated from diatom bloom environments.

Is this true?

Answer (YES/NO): NO